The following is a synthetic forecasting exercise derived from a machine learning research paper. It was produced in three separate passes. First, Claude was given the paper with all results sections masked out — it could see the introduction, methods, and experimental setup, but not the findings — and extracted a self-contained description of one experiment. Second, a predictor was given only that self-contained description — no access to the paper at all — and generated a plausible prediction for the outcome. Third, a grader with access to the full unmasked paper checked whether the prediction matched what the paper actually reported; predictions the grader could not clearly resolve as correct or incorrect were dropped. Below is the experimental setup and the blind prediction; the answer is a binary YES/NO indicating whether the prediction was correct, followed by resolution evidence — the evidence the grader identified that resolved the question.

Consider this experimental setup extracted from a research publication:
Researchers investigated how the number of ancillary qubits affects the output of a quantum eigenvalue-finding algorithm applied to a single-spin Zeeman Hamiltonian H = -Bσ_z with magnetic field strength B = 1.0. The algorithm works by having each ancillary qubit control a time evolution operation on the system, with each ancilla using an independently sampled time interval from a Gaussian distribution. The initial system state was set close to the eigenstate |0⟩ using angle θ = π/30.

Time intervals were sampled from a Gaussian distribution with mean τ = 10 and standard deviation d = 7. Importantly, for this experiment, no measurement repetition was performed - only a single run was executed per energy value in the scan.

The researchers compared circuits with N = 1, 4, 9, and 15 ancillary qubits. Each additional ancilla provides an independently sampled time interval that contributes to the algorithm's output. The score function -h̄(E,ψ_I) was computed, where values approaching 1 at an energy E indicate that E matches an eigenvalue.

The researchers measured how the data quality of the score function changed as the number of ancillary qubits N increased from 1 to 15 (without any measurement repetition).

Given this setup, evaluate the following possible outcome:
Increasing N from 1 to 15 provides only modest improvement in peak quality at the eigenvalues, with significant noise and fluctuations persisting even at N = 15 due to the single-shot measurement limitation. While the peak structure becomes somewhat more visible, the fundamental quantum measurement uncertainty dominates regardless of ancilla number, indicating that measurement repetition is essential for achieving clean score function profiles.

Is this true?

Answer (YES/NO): NO